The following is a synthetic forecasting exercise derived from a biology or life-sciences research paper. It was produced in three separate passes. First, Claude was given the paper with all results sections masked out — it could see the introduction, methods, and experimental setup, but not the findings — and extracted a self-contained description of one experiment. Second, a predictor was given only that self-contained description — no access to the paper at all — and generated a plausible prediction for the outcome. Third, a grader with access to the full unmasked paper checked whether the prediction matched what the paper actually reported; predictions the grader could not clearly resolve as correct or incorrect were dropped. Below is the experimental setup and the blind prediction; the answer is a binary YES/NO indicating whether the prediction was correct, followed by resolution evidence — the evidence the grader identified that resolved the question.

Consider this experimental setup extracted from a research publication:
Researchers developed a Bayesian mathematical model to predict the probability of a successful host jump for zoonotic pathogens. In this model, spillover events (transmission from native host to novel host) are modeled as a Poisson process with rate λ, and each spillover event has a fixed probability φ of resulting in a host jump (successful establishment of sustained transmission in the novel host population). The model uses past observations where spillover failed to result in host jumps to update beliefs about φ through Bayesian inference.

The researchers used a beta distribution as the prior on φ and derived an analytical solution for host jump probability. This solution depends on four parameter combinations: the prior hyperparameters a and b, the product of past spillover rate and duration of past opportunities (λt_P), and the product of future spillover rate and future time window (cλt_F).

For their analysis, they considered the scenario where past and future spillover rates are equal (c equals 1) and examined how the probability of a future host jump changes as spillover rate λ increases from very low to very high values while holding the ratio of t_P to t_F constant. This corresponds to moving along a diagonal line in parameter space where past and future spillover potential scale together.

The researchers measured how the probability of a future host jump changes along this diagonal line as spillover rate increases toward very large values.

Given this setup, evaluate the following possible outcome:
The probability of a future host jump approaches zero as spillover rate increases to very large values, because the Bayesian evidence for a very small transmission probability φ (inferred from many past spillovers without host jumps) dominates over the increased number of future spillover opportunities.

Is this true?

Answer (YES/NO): NO